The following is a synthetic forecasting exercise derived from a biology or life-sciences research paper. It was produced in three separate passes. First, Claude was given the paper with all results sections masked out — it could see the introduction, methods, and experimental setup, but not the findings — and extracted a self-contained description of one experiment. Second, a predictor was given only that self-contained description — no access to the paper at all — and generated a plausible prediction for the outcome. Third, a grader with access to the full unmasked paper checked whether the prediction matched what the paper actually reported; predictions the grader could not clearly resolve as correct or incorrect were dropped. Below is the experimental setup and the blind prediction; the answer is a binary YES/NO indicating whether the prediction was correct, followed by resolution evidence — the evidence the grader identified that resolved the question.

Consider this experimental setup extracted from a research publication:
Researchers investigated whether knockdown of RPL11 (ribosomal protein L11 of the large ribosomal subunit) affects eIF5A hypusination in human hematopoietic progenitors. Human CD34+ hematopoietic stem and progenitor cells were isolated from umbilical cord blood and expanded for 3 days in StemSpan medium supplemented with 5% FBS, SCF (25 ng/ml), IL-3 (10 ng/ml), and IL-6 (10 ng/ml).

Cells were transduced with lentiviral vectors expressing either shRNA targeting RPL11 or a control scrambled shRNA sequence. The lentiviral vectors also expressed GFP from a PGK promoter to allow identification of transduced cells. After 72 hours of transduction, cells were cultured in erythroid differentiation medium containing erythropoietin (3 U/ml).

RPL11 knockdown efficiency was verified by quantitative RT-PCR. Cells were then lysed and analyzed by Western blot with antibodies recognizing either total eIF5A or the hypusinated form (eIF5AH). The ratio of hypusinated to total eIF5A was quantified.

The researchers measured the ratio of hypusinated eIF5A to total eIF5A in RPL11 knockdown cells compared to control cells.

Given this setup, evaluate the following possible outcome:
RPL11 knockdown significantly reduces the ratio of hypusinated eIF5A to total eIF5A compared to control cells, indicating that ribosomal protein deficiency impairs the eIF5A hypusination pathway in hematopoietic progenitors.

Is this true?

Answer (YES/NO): YES